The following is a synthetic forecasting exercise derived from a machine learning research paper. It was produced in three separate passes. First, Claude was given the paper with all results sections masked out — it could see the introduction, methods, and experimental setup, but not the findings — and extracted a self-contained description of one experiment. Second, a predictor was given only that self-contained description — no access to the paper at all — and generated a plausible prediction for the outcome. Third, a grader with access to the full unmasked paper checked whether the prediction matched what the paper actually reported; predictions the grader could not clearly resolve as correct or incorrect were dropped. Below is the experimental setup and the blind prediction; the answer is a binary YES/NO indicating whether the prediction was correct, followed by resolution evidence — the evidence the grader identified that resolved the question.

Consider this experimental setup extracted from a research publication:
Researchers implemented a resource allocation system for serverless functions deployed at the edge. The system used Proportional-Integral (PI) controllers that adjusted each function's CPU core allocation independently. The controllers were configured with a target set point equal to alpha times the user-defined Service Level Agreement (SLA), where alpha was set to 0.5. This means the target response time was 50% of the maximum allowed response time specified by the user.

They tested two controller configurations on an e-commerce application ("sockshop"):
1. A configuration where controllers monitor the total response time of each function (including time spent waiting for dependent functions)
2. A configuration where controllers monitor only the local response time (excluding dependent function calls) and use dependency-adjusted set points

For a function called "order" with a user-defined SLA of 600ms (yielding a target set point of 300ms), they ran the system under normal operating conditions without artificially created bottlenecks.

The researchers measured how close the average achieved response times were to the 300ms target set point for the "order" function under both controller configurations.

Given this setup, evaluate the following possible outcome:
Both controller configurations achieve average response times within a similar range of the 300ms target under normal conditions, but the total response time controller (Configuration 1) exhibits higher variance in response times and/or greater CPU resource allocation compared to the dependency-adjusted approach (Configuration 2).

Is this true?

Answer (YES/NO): NO